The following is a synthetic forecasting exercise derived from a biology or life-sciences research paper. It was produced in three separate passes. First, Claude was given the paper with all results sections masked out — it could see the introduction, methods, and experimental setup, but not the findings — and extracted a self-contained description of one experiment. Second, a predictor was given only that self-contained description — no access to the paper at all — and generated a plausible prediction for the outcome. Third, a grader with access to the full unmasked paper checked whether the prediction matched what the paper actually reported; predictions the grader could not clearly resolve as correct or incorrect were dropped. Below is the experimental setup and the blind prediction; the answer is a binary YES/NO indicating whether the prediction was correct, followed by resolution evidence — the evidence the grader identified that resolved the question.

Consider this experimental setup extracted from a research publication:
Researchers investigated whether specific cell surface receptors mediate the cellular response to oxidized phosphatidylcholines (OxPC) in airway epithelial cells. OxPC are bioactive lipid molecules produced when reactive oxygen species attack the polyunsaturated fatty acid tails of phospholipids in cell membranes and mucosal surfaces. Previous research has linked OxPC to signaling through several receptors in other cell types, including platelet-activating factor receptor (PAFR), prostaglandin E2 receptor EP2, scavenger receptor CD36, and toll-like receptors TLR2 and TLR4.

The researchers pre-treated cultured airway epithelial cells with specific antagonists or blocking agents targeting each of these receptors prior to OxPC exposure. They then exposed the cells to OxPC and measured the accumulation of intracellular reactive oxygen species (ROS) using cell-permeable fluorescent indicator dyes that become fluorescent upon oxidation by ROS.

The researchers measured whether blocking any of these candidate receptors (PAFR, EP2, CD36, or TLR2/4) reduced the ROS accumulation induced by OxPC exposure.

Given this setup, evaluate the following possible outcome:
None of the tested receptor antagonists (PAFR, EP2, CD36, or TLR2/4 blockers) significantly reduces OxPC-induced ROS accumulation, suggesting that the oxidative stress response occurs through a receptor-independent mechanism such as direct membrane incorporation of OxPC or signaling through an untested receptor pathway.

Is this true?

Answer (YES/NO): YES